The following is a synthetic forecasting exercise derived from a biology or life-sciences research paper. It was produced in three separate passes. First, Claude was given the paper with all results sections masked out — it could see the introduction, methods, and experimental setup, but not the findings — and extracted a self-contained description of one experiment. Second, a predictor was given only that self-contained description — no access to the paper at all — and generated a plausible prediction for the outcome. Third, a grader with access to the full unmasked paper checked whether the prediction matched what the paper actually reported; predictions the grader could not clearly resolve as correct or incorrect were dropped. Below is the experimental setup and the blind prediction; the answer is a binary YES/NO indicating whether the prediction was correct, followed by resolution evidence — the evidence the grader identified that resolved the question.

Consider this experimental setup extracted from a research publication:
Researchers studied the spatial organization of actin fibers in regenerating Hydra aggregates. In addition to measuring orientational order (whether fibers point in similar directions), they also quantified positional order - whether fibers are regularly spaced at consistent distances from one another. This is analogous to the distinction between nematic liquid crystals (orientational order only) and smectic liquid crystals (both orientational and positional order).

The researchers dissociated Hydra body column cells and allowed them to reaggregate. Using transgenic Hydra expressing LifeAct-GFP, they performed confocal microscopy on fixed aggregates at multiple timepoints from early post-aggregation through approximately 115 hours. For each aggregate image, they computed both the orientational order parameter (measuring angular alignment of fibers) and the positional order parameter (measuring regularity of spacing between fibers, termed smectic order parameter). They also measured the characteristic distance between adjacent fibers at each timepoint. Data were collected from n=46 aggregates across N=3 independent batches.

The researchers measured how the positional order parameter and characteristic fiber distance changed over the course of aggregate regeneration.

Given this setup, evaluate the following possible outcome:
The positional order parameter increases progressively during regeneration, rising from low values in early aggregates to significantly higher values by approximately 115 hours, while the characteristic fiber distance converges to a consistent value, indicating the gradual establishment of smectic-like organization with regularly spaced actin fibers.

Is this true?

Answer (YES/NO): NO